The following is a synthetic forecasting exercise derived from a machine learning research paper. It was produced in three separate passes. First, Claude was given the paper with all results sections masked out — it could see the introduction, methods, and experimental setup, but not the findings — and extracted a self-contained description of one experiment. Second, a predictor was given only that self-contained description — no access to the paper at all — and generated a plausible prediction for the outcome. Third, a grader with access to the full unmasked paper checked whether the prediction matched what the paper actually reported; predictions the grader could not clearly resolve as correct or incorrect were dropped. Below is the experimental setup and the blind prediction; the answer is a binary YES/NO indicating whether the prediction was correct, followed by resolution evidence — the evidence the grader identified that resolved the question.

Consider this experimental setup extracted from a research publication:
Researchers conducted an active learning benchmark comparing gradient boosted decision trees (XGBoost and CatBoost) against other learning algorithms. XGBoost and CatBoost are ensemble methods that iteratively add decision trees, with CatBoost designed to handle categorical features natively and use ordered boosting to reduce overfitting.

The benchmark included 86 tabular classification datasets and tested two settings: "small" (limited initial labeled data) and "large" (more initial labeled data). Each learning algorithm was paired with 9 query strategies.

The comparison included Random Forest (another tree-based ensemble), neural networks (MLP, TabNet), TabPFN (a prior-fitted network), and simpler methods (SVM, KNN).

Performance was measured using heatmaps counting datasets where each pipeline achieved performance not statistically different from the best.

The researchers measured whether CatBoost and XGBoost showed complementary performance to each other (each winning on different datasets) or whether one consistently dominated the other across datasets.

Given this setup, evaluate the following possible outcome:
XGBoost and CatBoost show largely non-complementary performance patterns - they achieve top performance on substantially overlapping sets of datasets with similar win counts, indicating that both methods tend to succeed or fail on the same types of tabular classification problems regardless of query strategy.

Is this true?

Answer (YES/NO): NO